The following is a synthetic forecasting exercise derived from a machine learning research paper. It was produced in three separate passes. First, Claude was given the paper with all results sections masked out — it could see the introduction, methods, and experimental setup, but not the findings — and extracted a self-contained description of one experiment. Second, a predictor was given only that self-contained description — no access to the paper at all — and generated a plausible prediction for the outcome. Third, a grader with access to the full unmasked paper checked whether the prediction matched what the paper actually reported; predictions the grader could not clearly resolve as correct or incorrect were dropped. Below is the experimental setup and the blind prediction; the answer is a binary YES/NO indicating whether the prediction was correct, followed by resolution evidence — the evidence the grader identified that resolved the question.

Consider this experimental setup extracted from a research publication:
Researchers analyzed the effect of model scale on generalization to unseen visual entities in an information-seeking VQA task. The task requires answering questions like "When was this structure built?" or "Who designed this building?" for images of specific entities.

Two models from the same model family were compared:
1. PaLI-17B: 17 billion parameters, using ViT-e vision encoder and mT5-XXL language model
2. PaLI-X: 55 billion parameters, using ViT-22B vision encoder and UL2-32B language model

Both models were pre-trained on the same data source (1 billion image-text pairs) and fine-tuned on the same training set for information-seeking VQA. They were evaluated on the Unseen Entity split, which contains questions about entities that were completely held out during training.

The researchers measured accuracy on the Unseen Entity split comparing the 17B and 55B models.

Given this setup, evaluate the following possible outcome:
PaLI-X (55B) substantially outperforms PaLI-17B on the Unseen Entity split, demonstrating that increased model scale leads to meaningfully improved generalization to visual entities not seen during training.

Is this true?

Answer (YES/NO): NO